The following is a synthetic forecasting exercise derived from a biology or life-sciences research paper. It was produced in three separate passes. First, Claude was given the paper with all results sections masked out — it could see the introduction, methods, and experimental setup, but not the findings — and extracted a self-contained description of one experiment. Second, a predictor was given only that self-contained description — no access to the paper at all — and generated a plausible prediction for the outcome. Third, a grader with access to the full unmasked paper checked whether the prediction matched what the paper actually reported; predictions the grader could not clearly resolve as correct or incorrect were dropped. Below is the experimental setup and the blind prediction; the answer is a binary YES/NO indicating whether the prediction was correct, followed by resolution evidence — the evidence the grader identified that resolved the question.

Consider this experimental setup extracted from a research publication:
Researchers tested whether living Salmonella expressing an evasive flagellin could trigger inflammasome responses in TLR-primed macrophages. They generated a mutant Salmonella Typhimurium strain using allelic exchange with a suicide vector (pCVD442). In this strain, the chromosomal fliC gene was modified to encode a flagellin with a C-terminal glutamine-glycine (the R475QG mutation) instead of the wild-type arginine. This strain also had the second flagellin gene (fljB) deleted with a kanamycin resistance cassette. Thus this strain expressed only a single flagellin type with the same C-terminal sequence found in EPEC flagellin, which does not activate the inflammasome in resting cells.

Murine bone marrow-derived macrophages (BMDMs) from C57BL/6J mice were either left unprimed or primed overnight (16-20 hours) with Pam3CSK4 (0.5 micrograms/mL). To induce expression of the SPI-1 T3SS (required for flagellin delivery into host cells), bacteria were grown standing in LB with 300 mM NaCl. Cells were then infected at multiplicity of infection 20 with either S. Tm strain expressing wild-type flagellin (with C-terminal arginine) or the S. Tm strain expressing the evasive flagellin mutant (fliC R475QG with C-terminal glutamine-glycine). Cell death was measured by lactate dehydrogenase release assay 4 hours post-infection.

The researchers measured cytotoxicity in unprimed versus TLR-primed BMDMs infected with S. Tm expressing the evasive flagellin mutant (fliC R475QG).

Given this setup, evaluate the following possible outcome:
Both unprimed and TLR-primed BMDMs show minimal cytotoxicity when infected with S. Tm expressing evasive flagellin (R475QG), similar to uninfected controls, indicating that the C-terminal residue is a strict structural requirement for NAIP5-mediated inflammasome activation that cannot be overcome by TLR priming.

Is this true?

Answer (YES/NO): NO